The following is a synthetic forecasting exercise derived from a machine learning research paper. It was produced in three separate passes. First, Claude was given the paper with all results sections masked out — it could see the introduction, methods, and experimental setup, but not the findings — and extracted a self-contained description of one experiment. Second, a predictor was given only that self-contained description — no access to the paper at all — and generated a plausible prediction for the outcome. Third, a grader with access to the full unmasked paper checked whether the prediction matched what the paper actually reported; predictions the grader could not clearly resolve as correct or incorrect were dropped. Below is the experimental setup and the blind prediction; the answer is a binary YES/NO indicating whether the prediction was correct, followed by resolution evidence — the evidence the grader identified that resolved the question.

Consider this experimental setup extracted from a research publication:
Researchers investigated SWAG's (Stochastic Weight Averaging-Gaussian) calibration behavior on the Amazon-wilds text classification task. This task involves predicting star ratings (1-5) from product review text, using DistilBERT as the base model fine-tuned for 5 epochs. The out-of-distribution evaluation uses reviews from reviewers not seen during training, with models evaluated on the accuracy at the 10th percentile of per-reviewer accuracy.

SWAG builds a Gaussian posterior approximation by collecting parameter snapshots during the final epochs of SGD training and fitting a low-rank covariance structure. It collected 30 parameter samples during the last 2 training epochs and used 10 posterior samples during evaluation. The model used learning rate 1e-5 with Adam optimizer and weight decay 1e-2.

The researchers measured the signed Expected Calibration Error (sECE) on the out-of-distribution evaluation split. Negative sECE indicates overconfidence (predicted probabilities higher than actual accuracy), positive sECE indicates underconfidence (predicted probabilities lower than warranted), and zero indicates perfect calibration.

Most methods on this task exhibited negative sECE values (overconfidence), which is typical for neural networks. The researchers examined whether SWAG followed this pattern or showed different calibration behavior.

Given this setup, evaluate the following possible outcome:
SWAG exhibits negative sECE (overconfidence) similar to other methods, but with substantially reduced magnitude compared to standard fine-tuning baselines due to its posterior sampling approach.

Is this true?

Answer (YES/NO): NO